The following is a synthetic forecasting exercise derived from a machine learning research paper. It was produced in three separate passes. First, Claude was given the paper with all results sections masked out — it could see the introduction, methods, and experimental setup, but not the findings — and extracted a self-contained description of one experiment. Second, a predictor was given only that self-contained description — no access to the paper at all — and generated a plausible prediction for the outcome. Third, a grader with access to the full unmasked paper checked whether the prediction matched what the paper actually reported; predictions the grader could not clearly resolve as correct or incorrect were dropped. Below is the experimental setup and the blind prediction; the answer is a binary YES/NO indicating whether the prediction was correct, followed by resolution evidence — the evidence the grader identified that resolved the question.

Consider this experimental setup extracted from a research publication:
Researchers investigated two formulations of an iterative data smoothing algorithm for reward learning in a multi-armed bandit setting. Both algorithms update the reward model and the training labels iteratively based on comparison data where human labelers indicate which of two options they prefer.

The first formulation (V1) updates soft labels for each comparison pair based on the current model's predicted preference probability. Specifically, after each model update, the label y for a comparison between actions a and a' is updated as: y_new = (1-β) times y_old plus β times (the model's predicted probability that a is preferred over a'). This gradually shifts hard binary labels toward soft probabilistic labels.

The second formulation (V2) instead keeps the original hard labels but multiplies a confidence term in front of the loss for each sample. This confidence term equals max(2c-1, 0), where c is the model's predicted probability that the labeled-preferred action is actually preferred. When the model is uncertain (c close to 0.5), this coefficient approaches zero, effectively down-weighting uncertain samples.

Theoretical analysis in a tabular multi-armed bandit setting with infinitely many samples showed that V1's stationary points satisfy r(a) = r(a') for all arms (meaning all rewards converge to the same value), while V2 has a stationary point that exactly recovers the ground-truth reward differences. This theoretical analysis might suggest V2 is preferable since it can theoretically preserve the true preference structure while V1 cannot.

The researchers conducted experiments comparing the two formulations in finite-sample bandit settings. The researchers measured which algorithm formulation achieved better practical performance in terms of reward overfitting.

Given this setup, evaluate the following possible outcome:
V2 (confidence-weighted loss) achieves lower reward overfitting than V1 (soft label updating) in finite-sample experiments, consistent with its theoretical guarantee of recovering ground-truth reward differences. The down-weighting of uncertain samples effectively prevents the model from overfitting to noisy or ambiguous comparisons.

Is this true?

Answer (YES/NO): NO